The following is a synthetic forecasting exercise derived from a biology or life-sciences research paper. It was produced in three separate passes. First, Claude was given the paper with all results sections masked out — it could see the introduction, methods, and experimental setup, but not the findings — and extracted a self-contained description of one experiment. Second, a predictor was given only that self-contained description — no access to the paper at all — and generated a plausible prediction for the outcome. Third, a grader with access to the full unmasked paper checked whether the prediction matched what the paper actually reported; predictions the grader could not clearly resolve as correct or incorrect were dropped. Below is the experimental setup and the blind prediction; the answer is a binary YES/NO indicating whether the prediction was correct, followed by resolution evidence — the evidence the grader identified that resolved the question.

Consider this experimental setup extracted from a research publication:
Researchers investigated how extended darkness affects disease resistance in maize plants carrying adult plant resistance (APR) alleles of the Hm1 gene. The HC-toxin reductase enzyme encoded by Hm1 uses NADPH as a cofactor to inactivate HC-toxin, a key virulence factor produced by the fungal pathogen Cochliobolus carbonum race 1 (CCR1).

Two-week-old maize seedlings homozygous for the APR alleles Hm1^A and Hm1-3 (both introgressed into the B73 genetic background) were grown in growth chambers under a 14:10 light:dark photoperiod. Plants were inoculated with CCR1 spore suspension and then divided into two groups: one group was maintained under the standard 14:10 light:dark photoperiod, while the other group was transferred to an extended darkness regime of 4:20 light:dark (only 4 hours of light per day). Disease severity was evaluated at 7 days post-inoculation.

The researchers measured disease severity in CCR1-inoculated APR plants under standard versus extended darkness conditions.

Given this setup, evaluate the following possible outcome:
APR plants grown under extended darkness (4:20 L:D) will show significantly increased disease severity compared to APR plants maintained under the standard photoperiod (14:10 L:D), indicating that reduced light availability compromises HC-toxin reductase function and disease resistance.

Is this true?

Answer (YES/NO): YES